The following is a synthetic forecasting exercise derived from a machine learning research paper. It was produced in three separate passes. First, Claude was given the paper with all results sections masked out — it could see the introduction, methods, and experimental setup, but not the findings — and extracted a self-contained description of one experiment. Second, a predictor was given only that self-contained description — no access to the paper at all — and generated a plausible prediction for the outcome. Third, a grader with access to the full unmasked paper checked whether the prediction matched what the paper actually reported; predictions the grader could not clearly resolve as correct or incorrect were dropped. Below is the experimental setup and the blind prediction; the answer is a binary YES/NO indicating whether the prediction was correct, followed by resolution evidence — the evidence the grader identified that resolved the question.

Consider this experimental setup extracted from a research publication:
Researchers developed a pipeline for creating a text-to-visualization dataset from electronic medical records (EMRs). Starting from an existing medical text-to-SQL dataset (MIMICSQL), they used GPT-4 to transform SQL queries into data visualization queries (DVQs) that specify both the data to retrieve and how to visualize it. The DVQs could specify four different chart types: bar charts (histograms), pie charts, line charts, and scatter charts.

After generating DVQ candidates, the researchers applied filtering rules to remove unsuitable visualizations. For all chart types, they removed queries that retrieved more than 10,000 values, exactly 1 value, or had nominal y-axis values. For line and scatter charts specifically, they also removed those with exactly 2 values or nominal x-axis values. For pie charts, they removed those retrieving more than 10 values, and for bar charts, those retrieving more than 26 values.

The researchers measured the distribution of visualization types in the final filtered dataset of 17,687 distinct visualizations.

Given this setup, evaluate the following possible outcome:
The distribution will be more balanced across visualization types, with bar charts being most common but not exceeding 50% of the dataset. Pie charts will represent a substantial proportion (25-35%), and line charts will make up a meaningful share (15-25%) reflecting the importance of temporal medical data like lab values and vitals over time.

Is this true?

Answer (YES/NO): NO